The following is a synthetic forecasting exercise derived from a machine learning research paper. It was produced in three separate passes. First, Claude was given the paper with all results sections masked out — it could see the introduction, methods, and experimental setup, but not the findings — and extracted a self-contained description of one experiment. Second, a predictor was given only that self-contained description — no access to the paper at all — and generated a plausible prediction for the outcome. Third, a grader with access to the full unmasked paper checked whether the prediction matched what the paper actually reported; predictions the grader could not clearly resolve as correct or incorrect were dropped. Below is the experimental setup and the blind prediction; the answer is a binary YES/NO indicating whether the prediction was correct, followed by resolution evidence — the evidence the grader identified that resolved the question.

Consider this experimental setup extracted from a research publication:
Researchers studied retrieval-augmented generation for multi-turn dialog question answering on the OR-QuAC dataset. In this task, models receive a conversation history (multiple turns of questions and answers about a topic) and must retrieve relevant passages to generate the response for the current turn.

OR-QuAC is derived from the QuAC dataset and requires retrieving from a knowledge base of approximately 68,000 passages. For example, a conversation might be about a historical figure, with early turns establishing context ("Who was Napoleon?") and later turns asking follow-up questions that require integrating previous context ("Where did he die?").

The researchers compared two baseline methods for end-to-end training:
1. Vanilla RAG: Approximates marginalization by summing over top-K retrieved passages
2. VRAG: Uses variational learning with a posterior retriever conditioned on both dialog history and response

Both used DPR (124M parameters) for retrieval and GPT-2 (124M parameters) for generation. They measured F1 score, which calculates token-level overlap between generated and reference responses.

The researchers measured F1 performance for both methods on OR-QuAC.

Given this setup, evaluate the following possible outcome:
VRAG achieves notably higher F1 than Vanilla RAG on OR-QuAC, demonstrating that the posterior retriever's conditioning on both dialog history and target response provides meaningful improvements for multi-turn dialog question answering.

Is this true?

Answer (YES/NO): NO